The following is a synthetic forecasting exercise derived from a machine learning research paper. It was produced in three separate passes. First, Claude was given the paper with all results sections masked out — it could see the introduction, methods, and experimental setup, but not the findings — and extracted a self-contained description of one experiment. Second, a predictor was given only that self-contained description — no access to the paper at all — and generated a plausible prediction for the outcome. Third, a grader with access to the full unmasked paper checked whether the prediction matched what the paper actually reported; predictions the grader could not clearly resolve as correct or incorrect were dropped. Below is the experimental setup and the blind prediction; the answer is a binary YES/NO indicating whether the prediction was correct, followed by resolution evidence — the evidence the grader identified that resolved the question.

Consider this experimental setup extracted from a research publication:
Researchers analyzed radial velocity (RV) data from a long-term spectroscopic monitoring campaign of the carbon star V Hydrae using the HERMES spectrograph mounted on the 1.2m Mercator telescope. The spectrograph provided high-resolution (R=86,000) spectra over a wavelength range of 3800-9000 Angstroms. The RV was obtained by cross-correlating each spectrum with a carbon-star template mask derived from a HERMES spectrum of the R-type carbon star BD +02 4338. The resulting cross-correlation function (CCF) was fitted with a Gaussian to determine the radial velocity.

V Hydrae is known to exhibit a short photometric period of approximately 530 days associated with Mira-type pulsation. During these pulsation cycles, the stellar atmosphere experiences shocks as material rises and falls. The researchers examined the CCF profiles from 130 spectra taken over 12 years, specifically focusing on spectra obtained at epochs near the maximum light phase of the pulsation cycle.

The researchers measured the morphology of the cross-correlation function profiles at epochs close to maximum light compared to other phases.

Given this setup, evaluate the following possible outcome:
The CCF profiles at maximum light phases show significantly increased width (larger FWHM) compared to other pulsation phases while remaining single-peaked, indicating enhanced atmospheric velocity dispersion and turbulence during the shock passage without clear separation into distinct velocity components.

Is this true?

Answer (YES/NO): NO